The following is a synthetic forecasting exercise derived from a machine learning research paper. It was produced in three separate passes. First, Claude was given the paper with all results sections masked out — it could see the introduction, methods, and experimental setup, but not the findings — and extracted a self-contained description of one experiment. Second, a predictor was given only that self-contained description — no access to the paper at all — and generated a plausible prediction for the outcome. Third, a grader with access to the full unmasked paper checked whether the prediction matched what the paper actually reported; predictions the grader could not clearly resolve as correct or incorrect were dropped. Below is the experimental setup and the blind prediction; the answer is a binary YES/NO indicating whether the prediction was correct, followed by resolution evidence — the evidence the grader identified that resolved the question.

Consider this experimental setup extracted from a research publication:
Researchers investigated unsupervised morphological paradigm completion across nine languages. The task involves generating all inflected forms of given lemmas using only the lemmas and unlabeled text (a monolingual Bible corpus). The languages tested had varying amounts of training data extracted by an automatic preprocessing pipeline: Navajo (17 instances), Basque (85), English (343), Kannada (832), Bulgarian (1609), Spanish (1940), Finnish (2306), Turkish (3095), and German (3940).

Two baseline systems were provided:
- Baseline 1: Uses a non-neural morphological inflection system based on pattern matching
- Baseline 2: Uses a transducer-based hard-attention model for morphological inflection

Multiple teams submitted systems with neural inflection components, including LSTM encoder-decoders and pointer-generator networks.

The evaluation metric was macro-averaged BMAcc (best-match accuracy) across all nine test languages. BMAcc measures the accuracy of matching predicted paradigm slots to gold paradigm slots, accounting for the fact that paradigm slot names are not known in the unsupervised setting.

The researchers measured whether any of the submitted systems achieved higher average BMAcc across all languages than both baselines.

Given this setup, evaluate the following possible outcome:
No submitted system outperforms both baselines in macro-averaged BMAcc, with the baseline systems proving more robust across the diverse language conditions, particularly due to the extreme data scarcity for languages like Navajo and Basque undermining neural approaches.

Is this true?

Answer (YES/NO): YES